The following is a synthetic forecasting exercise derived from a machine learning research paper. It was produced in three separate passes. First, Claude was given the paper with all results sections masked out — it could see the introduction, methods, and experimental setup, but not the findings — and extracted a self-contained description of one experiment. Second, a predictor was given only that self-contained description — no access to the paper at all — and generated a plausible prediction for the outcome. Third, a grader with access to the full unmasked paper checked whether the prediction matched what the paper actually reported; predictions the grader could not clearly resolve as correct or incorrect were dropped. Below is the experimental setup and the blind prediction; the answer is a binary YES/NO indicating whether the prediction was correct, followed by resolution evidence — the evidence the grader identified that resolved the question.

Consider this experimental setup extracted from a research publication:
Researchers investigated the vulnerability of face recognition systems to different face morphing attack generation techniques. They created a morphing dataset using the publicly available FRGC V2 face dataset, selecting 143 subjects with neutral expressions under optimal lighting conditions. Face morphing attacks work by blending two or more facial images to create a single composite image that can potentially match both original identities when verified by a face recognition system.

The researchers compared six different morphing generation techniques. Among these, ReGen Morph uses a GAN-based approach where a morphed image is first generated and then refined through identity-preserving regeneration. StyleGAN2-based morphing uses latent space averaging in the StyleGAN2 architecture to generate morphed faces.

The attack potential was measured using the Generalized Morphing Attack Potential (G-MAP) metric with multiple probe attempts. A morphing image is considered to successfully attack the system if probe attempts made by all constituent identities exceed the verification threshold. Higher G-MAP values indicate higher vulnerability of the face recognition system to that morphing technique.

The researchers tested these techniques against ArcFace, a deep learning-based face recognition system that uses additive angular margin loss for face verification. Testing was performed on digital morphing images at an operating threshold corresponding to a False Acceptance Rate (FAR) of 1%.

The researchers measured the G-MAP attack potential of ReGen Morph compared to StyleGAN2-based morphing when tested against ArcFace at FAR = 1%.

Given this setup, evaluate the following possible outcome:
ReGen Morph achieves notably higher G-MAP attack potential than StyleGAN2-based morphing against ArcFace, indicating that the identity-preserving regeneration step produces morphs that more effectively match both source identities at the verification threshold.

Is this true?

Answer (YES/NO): NO